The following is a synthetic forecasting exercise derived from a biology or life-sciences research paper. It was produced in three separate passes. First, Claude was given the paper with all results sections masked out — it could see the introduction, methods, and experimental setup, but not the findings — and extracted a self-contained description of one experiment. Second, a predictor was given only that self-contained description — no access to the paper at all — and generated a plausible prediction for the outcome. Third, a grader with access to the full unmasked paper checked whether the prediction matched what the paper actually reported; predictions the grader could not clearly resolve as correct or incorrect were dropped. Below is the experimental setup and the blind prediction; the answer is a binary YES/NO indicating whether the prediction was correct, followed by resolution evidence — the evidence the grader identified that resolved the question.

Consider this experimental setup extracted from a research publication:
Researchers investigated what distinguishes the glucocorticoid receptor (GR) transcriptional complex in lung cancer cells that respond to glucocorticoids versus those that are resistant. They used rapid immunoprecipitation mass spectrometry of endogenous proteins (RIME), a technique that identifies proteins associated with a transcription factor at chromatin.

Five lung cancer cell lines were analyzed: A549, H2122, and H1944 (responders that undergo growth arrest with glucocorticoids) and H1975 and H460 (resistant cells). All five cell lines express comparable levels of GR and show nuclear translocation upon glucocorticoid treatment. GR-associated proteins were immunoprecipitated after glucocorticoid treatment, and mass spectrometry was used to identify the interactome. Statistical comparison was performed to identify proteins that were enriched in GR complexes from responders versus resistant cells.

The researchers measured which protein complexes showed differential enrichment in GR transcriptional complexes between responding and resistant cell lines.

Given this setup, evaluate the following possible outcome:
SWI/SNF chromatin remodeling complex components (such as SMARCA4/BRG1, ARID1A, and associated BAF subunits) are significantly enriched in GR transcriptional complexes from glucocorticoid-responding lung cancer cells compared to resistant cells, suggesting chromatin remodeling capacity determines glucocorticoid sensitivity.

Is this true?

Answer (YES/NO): YES